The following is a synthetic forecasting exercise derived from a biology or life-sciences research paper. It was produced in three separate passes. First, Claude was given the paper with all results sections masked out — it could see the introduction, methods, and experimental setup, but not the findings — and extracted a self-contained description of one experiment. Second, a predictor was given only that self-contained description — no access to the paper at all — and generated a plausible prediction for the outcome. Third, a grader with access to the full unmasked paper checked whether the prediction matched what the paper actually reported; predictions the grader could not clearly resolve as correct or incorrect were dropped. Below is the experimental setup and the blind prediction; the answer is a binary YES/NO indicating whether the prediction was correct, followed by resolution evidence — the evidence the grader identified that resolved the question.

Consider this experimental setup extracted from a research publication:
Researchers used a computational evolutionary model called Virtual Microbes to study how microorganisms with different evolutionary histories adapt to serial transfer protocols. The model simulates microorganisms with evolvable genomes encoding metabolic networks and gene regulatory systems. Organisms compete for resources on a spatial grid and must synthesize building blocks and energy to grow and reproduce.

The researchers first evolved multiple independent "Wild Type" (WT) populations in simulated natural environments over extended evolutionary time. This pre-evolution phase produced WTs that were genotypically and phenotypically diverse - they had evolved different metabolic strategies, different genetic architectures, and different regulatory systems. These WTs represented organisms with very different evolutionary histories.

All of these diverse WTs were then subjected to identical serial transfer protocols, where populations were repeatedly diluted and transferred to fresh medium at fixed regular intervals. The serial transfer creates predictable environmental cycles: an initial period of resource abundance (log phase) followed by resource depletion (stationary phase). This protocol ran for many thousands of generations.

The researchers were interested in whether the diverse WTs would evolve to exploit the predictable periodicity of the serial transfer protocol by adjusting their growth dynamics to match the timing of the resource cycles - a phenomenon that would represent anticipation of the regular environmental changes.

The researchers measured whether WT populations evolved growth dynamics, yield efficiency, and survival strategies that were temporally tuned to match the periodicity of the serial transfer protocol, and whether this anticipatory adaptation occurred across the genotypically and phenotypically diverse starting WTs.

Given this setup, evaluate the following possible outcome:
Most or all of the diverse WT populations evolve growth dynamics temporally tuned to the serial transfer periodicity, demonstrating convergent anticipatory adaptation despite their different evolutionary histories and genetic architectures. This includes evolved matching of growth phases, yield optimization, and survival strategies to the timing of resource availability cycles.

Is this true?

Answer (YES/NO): YES